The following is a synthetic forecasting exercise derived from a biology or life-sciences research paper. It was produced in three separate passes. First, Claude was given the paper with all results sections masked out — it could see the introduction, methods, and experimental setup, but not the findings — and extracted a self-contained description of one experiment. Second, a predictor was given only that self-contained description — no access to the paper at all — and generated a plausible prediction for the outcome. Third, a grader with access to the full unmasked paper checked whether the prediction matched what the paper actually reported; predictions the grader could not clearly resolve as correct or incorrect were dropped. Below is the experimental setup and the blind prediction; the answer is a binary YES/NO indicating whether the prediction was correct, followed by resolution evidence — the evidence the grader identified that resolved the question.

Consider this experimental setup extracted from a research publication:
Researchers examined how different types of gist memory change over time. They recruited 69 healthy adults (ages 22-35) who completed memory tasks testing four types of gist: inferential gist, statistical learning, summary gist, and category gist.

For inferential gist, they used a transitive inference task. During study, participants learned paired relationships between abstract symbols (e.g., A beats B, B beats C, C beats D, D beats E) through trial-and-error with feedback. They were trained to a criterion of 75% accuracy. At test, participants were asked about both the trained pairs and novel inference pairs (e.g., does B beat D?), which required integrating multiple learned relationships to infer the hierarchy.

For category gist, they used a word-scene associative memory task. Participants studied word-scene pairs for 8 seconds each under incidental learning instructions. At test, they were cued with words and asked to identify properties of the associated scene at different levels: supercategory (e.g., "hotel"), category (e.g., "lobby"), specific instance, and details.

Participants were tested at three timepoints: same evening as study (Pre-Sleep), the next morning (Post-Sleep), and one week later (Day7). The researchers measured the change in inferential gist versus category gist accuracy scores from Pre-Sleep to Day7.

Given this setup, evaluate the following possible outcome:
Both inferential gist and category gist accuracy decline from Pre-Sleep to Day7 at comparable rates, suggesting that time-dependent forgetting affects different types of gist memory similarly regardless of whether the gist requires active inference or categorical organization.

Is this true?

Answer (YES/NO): NO